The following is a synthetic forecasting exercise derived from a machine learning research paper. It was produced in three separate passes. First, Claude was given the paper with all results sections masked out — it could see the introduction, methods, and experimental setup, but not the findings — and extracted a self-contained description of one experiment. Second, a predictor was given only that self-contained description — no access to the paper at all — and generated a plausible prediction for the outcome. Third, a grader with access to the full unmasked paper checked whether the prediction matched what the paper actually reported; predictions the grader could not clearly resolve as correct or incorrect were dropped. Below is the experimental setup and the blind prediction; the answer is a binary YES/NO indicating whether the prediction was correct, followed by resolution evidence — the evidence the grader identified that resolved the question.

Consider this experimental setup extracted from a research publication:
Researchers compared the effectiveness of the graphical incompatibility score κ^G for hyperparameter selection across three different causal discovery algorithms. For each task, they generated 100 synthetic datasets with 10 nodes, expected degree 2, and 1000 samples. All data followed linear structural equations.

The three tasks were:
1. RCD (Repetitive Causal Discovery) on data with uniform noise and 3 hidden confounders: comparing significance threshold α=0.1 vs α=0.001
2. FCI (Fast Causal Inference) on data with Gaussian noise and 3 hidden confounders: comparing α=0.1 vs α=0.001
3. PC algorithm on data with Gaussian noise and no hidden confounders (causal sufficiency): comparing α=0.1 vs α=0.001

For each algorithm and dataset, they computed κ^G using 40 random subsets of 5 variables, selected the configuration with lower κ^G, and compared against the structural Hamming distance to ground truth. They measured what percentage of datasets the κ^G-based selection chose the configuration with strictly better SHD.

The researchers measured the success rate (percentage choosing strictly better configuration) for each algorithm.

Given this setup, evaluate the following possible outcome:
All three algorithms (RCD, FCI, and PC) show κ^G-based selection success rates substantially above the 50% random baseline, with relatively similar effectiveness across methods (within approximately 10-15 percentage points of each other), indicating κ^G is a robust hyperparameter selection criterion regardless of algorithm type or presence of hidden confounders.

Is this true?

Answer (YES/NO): YES